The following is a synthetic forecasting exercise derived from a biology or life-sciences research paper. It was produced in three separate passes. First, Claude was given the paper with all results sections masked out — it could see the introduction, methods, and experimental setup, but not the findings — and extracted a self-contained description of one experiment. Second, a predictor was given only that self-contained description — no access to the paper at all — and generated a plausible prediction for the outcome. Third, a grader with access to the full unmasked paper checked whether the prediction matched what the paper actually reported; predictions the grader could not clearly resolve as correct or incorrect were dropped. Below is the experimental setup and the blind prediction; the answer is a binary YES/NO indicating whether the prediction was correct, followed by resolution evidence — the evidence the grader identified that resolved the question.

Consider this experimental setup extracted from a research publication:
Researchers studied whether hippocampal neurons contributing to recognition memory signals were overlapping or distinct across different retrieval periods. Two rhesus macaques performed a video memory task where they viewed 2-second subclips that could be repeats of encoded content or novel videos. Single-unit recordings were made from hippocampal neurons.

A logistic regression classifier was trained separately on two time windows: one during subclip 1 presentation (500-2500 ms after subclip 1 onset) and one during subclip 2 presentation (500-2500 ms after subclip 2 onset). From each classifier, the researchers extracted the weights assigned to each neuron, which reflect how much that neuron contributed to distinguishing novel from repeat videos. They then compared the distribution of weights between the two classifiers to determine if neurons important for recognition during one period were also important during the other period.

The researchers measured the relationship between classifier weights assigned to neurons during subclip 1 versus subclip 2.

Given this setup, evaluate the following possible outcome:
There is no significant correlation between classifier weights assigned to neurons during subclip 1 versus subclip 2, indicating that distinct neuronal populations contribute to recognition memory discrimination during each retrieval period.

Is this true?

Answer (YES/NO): NO